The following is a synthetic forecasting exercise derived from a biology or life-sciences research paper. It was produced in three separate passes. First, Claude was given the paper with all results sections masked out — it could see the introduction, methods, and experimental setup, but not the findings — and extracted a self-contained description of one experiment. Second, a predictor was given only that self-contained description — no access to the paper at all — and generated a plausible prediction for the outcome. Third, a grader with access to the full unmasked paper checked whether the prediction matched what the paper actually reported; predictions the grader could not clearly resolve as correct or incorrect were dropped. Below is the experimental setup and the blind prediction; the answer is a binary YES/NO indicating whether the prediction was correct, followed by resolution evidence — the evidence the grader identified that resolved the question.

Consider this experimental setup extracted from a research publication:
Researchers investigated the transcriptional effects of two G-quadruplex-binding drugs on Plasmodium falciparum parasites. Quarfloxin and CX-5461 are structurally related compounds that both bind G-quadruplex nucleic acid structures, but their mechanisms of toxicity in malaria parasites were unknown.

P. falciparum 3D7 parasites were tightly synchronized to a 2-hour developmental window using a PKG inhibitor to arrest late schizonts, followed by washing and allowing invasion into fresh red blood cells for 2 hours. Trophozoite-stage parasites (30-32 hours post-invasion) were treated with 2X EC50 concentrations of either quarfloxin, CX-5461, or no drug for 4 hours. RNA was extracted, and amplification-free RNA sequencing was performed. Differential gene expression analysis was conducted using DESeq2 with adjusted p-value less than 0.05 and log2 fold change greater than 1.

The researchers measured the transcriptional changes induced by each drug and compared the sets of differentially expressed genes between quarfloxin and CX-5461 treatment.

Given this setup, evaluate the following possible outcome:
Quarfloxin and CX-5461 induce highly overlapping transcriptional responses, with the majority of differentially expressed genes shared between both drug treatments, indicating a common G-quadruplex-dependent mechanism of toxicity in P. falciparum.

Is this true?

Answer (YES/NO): NO